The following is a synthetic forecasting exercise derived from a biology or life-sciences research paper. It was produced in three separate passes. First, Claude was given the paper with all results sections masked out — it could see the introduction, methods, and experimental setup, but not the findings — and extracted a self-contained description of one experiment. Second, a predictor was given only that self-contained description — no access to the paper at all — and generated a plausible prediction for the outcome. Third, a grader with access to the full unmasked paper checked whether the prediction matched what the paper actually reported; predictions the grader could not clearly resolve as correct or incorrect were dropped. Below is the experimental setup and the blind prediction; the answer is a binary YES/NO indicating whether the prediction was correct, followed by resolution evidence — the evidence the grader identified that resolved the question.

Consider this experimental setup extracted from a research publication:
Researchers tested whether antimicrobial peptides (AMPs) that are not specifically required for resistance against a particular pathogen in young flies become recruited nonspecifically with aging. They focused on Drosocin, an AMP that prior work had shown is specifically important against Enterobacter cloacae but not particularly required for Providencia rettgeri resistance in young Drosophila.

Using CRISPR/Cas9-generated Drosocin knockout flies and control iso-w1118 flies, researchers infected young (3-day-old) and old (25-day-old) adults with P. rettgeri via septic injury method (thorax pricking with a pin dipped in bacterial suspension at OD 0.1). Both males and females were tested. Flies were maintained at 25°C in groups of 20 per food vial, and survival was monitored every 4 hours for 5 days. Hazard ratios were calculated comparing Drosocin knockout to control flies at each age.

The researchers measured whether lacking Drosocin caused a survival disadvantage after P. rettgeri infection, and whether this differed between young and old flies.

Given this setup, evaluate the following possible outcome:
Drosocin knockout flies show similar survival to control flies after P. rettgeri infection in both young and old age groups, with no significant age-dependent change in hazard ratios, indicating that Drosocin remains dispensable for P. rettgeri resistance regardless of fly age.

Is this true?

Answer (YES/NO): NO